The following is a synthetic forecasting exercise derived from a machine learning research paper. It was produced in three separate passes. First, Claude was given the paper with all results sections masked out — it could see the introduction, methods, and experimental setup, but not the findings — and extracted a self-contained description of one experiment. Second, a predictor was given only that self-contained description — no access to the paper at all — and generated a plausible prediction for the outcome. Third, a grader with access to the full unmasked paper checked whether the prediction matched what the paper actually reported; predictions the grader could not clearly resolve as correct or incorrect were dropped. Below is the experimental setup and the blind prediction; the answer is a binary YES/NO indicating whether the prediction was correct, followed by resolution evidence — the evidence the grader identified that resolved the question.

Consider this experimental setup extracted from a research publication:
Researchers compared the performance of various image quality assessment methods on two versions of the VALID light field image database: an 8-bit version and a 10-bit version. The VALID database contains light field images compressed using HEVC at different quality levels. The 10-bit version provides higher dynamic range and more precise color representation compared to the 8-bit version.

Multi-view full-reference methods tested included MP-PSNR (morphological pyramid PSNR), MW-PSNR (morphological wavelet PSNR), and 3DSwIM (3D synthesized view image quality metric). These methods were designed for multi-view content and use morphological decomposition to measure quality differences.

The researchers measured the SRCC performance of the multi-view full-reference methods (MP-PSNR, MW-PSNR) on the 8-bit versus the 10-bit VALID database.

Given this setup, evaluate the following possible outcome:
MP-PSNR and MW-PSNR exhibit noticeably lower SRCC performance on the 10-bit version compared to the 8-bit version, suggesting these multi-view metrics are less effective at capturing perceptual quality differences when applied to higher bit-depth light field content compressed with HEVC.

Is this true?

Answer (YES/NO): YES